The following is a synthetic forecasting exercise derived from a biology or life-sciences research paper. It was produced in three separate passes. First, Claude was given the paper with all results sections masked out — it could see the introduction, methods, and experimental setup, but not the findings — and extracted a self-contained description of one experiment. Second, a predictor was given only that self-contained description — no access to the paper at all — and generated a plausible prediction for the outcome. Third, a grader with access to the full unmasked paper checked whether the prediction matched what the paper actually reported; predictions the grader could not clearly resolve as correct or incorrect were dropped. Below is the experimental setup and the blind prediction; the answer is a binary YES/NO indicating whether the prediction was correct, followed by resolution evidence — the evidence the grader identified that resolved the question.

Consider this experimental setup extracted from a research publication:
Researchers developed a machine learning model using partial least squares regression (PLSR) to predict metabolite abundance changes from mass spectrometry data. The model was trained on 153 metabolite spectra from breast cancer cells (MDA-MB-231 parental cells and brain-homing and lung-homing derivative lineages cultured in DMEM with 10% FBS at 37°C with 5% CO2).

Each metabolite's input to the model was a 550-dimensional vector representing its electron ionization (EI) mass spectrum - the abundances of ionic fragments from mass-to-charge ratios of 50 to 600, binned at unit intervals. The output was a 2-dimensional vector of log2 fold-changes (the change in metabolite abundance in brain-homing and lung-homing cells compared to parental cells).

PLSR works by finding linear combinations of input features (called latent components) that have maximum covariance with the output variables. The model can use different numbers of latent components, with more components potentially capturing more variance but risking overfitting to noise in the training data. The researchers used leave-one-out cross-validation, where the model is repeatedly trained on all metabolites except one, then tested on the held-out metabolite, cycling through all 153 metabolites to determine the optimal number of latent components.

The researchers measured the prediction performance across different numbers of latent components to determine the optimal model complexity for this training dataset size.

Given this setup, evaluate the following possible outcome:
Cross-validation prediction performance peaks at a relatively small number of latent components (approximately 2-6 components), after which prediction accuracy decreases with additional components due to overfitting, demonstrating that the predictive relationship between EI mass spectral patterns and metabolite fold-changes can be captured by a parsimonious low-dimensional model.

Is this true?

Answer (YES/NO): NO